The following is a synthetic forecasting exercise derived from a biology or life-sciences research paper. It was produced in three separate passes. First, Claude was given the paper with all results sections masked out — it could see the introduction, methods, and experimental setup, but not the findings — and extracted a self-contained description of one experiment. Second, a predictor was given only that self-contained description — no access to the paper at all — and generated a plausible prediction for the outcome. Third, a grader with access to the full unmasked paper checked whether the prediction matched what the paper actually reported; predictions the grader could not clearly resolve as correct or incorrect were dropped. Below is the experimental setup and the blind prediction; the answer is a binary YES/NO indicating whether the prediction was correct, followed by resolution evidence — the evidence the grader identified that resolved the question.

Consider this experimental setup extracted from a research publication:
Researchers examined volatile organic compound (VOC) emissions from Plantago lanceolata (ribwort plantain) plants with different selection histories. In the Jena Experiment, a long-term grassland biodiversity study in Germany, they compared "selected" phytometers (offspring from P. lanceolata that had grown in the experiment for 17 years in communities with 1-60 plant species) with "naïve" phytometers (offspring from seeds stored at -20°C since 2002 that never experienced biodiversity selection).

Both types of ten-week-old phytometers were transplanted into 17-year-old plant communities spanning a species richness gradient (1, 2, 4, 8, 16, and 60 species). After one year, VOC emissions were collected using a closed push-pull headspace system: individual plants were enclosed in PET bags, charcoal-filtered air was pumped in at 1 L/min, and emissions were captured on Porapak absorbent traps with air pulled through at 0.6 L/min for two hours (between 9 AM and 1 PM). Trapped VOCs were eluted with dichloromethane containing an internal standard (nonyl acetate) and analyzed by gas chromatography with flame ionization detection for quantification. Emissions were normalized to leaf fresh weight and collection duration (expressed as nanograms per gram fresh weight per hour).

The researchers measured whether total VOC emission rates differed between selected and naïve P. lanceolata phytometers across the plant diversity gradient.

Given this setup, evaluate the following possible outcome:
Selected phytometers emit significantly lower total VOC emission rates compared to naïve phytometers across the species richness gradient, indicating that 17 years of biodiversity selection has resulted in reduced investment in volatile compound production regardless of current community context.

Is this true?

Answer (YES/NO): NO